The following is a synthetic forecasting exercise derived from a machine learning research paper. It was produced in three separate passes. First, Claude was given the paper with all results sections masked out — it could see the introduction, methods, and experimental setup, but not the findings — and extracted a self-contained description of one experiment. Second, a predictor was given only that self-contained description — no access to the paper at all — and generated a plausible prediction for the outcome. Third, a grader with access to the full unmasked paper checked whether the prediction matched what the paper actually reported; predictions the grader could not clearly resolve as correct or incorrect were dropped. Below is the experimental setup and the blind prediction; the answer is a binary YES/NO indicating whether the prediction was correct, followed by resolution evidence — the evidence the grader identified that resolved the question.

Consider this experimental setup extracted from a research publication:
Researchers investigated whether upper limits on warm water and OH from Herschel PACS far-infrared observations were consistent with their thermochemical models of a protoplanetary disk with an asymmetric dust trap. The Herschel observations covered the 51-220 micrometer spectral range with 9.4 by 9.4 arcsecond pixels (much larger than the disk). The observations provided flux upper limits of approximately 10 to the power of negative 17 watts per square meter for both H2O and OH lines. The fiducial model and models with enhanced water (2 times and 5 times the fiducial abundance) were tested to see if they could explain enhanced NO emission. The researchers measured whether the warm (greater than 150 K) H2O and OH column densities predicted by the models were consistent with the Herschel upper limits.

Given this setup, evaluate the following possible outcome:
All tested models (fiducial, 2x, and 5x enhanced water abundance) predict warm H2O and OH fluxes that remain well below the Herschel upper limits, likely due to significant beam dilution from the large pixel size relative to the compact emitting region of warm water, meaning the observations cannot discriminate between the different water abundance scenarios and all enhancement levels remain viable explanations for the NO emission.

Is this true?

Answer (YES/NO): NO